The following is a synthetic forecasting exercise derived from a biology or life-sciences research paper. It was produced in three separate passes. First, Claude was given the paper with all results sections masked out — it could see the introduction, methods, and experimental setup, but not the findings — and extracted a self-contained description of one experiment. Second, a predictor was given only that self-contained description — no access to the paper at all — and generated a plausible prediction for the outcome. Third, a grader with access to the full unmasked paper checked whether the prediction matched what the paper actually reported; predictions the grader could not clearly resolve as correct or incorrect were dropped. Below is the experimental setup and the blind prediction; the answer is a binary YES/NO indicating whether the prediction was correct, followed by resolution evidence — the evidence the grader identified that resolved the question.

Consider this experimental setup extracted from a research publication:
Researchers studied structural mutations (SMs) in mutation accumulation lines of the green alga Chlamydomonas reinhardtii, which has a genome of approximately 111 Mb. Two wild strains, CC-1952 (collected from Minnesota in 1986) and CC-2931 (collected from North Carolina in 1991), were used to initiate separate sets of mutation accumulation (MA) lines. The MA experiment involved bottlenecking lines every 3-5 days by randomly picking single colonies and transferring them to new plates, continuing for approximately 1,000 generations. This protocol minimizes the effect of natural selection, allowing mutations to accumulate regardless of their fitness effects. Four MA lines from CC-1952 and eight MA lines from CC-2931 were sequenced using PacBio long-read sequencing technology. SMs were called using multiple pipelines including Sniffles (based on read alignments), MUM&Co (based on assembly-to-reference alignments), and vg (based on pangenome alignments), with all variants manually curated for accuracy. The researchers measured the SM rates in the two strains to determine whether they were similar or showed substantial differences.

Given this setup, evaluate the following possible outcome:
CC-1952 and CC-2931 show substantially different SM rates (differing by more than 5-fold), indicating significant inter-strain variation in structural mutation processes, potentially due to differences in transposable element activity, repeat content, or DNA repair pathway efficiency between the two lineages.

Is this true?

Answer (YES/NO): NO